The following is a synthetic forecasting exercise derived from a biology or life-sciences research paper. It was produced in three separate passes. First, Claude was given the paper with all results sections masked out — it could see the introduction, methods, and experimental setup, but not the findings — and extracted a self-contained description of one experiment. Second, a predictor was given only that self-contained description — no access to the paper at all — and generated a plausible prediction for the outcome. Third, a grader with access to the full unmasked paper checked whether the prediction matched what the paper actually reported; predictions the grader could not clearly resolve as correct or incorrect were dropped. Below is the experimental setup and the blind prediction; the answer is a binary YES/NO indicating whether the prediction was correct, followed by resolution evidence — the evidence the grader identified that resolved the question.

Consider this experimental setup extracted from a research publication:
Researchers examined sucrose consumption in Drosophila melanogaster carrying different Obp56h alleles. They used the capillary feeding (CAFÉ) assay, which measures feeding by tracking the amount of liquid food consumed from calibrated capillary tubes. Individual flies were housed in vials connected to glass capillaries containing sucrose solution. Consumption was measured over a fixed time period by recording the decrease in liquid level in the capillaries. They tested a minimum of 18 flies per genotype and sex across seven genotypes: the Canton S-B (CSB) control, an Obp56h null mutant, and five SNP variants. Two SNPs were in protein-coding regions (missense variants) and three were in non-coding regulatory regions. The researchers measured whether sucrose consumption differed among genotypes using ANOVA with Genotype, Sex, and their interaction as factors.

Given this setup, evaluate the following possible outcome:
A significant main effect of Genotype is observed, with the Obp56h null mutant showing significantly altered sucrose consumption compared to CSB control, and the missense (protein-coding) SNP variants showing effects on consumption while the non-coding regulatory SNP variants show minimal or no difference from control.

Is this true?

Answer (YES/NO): NO